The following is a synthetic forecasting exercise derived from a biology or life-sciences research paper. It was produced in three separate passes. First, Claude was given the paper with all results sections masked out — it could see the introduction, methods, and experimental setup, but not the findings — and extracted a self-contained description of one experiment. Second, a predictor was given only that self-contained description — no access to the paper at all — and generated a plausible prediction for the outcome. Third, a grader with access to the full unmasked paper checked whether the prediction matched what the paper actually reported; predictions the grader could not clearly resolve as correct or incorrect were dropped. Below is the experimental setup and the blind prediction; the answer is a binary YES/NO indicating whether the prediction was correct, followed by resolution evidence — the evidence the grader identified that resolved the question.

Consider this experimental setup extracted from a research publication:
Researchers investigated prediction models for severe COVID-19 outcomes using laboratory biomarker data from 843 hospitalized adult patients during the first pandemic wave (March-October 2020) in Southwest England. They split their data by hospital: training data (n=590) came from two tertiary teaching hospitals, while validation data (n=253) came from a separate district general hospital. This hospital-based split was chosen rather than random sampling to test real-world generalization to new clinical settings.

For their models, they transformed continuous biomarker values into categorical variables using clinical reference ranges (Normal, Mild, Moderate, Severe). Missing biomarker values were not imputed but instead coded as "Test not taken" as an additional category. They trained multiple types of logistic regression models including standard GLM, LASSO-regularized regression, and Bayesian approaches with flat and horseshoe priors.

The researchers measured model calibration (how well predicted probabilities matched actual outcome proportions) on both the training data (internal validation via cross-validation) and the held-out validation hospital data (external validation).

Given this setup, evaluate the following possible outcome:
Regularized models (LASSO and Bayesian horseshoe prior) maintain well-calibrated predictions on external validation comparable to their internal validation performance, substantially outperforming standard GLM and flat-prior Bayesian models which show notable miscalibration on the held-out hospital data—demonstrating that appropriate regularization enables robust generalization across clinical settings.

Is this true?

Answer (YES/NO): NO